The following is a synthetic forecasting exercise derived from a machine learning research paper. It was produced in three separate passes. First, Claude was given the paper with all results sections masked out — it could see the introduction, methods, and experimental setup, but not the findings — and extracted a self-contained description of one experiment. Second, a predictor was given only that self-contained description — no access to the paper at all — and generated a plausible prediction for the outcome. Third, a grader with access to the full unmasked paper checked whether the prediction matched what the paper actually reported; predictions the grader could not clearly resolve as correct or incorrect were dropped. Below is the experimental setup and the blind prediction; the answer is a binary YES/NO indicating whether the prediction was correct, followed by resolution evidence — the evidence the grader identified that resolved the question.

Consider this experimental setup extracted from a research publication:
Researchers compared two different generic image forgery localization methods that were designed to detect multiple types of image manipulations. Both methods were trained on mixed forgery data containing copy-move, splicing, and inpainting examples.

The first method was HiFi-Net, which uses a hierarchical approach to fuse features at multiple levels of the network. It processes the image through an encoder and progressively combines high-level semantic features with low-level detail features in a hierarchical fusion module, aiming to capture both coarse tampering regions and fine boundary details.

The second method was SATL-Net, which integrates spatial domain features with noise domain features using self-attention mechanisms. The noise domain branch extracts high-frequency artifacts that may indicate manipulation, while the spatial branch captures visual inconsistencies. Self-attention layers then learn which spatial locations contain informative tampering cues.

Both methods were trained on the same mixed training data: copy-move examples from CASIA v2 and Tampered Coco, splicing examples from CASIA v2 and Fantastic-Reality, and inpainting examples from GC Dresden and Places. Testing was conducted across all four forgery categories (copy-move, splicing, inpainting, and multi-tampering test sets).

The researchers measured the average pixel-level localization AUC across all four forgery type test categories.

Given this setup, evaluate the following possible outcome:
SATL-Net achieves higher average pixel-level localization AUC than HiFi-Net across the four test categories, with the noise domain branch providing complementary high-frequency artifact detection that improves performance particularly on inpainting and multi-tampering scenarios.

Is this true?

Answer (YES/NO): NO